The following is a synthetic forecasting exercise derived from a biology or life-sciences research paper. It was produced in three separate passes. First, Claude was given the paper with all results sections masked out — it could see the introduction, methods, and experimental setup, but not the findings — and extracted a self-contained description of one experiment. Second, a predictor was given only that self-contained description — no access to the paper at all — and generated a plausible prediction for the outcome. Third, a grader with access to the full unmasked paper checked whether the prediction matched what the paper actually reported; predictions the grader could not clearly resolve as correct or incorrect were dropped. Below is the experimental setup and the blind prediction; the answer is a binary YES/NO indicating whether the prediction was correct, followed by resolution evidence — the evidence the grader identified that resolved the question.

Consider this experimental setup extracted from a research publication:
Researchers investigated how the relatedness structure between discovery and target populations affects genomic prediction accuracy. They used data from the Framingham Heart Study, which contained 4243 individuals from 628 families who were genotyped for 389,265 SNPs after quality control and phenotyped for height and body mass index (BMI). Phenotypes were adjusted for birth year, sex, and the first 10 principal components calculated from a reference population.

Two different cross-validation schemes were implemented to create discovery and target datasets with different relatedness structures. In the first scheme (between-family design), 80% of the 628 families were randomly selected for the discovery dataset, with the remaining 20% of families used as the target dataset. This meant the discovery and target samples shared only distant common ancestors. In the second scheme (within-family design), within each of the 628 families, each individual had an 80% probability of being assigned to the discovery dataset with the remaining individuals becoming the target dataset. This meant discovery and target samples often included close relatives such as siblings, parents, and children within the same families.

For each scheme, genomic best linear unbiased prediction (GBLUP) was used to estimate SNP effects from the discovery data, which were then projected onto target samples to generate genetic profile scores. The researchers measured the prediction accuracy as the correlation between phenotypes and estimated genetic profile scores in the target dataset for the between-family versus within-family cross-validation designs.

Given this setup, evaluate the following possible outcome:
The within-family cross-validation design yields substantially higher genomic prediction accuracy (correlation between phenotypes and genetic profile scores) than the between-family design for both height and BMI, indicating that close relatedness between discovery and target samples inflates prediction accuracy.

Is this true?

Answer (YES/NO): NO